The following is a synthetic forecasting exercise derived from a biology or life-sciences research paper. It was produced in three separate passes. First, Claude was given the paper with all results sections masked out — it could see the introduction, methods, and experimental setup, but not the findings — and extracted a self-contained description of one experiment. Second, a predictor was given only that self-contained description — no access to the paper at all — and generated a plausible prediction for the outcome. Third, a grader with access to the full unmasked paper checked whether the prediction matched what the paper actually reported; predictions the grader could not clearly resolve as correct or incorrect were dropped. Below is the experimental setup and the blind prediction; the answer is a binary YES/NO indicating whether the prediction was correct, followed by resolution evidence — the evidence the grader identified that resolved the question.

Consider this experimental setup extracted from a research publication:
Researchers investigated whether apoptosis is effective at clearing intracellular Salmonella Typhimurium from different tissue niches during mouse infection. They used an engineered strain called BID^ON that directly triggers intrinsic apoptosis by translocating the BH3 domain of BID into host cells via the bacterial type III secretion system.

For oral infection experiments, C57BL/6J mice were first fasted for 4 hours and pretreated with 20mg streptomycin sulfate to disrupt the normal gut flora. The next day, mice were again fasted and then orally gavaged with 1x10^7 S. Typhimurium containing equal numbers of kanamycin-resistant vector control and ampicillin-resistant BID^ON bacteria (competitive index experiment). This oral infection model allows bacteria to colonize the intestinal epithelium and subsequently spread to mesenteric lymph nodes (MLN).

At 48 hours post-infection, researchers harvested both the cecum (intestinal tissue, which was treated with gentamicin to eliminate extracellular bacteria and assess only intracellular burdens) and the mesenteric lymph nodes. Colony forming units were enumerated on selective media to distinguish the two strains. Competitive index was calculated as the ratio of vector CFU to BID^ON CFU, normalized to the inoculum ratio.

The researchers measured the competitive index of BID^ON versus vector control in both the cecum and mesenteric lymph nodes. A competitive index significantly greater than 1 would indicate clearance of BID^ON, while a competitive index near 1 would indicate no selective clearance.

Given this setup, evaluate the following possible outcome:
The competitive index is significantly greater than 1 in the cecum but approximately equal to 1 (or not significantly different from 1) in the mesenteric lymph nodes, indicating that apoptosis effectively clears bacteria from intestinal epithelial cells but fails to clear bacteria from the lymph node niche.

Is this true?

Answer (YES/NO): YES